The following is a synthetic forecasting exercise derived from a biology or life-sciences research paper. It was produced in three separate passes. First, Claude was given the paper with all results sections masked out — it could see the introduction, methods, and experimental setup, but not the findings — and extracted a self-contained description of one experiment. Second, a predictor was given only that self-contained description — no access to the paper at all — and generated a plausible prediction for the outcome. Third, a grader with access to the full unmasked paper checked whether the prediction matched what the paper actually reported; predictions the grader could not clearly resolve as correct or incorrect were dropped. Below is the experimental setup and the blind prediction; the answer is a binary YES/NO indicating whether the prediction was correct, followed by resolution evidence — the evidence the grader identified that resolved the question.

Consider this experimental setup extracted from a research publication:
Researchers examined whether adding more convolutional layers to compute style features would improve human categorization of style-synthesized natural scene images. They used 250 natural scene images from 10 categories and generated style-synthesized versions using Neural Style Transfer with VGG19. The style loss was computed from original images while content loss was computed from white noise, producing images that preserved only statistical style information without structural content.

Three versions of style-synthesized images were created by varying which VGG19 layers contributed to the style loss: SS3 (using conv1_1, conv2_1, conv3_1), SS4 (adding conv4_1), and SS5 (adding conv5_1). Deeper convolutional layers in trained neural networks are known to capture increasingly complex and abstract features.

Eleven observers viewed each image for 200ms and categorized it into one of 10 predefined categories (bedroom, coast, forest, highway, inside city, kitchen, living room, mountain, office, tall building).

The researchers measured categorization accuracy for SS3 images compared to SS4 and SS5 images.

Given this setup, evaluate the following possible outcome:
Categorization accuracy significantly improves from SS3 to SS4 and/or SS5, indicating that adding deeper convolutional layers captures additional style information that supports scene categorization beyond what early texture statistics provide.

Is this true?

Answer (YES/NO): YES